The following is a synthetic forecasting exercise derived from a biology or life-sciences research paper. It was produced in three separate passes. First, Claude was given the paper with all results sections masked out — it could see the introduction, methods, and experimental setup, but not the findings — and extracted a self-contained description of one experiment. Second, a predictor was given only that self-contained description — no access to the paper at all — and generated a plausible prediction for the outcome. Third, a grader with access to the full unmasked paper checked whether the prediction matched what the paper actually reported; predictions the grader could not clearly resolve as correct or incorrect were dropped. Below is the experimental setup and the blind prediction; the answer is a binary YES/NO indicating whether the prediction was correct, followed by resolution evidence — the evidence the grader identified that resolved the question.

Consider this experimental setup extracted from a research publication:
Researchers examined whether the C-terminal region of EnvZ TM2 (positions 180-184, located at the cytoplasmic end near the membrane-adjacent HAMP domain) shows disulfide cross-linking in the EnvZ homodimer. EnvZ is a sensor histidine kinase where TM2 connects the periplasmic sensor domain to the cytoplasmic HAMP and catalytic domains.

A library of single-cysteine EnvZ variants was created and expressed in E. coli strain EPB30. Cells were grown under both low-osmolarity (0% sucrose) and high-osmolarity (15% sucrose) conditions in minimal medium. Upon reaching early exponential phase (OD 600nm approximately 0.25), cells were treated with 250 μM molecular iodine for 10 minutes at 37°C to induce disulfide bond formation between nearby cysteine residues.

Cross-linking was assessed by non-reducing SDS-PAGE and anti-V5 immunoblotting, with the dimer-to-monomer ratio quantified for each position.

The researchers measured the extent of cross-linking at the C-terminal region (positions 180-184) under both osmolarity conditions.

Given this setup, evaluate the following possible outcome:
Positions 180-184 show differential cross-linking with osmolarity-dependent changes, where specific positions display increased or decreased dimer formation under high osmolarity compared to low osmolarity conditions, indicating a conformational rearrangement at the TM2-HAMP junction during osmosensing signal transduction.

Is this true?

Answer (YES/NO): NO